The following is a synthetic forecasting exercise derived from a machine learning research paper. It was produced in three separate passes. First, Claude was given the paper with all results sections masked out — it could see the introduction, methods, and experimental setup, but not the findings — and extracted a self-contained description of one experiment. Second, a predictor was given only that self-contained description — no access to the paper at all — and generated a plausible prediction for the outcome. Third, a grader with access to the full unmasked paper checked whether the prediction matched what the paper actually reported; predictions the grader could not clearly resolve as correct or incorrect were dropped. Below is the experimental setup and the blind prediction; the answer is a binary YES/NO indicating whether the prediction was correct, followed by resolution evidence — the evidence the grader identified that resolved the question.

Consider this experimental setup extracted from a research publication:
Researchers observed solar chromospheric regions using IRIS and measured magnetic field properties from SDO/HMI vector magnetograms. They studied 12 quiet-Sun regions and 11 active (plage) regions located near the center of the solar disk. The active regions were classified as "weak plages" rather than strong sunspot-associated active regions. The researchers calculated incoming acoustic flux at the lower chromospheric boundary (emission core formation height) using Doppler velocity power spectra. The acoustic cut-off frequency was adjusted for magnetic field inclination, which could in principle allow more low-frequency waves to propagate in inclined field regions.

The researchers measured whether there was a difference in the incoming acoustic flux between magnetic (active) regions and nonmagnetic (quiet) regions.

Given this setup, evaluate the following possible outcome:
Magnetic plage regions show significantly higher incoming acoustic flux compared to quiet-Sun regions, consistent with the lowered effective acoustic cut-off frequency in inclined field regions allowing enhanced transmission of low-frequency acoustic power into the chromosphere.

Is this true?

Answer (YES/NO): NO